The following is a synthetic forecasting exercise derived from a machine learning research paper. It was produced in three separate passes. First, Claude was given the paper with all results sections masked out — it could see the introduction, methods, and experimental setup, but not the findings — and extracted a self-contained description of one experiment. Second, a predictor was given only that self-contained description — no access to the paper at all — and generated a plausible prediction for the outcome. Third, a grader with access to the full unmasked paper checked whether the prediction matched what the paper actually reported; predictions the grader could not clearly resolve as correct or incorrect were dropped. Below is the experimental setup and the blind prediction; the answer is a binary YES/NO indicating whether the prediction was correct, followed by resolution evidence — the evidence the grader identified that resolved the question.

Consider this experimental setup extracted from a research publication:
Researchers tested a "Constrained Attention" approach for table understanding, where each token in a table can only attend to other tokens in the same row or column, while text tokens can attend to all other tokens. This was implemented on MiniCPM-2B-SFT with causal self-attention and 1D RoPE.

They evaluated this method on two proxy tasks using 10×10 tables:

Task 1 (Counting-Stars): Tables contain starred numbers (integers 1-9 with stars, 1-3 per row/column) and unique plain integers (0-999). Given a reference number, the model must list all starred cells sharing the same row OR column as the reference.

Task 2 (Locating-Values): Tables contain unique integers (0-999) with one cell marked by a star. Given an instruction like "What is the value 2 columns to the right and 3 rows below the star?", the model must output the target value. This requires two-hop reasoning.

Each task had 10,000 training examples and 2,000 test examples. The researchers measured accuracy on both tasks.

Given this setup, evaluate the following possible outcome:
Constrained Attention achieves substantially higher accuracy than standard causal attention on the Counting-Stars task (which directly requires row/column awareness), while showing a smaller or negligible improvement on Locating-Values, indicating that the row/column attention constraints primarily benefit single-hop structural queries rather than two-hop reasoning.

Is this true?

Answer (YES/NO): NO